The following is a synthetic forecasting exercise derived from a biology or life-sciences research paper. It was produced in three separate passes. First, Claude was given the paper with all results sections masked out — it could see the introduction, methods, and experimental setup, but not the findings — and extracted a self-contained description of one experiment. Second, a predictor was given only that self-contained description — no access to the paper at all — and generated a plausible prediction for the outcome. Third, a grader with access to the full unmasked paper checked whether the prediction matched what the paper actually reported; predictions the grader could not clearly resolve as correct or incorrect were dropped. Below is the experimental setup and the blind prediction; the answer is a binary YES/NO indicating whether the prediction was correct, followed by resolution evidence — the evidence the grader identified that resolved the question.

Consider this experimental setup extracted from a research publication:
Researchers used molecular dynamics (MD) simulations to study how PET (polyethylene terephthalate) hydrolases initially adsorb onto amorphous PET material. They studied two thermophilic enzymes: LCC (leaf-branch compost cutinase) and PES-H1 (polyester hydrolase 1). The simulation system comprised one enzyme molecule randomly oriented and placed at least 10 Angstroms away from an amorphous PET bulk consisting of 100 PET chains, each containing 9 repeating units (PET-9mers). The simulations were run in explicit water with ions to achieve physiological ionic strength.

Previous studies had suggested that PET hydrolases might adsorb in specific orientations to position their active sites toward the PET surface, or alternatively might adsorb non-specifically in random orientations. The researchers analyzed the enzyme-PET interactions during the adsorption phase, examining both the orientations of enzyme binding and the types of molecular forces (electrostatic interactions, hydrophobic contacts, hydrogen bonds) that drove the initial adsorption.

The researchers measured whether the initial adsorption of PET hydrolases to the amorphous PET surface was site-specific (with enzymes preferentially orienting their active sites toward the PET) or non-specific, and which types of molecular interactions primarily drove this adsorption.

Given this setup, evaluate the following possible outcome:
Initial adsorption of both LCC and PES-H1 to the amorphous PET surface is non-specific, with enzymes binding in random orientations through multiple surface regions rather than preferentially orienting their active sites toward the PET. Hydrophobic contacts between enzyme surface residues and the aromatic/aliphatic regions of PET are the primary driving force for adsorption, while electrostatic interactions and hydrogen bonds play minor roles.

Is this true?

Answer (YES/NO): NO